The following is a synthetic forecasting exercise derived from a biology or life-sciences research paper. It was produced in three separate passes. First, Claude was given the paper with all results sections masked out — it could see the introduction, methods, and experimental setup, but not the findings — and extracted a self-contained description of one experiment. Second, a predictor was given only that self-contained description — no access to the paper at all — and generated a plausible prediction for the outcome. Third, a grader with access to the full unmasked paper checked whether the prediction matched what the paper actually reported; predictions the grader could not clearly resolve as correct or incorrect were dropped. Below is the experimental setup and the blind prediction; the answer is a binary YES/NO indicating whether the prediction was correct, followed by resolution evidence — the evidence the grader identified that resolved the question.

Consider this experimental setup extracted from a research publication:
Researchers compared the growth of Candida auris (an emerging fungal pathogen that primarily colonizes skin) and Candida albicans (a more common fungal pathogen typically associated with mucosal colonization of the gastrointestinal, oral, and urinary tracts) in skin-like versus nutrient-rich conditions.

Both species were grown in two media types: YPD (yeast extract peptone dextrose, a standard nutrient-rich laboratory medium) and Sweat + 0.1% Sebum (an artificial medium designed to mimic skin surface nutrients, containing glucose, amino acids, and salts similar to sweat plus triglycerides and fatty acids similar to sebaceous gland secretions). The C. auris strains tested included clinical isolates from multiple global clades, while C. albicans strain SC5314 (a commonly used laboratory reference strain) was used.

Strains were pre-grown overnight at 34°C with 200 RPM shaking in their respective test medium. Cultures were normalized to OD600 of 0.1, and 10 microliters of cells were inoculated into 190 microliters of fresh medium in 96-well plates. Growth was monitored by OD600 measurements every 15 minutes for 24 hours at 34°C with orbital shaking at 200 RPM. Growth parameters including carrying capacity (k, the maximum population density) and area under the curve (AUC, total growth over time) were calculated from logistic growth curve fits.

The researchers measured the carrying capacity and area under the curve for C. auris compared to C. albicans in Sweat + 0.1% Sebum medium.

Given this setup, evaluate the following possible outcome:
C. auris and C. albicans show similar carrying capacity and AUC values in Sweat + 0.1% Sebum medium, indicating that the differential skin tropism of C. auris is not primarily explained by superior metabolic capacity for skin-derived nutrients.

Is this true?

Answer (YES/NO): NO